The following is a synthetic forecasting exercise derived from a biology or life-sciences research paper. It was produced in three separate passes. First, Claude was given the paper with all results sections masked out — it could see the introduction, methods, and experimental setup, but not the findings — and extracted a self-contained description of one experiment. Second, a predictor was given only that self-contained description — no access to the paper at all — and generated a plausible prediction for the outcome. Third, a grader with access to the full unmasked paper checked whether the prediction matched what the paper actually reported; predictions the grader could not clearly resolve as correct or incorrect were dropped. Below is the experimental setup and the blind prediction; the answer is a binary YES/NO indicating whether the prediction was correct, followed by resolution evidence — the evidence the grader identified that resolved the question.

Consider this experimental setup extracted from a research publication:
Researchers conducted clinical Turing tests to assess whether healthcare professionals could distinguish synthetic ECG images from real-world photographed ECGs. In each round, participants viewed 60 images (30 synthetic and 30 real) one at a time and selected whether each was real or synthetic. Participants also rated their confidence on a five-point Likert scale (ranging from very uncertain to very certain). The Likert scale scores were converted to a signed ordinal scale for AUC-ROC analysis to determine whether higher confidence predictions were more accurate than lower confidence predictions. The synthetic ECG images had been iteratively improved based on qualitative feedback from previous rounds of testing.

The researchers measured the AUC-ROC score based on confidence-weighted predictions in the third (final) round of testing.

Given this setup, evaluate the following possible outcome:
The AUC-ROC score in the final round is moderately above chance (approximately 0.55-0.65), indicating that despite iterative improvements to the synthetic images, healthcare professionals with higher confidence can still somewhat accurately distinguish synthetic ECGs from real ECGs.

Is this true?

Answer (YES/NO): NO